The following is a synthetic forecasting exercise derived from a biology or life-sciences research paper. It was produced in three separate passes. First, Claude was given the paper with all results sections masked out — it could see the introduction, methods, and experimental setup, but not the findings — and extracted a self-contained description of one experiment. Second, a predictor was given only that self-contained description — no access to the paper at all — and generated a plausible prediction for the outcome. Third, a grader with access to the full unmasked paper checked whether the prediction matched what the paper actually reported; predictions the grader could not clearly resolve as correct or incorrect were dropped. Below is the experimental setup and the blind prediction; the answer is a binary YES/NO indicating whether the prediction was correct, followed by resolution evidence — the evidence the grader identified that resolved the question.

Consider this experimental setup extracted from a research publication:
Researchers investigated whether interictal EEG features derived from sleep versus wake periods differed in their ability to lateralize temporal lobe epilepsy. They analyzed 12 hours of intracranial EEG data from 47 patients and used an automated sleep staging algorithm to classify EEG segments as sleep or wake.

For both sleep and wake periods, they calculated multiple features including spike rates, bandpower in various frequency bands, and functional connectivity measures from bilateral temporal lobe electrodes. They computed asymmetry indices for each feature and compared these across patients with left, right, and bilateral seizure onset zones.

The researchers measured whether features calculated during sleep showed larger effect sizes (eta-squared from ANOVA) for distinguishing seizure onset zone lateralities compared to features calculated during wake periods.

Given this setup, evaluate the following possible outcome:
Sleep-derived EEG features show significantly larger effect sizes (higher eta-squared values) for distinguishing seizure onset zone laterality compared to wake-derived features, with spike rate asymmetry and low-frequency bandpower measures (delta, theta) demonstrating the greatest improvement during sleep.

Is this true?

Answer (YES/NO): NO